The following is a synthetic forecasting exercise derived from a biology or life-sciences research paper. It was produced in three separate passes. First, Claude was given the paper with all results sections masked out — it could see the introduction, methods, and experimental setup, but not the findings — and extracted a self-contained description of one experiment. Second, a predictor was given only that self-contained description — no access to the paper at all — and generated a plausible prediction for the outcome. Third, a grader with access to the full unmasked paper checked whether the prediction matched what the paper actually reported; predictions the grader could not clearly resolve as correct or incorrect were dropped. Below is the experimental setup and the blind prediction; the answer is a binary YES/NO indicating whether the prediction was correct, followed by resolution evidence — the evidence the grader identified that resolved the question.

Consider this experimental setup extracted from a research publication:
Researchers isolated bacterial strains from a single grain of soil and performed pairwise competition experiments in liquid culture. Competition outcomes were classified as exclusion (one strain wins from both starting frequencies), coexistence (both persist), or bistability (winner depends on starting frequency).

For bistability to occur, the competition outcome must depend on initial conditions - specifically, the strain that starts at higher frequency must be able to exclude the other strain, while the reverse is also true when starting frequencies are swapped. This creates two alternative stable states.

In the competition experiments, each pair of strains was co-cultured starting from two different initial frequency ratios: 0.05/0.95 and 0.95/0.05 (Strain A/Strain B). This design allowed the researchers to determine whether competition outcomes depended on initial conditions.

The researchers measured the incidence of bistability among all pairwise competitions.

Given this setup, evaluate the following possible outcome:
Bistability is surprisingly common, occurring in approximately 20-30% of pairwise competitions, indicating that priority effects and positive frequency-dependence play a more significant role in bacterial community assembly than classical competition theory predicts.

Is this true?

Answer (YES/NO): NO